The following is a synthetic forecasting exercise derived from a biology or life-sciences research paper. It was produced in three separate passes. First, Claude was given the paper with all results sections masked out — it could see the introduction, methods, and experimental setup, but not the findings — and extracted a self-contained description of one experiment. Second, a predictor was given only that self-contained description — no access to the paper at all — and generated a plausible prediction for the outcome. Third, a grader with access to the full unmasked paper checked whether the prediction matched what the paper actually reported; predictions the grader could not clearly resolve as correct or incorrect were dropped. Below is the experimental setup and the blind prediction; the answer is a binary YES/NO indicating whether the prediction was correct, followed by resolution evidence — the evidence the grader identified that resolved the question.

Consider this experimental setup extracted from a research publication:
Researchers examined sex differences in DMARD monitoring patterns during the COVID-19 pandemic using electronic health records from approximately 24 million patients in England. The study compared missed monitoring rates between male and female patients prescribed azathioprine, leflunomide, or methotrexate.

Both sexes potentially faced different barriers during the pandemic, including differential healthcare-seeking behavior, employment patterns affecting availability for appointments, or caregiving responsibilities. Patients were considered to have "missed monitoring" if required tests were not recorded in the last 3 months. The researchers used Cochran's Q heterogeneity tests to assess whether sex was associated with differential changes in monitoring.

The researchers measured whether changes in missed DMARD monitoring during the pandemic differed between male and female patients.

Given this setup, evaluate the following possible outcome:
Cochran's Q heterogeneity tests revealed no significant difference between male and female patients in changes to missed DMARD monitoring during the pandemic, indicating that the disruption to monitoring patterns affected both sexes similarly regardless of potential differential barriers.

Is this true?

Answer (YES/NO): NO